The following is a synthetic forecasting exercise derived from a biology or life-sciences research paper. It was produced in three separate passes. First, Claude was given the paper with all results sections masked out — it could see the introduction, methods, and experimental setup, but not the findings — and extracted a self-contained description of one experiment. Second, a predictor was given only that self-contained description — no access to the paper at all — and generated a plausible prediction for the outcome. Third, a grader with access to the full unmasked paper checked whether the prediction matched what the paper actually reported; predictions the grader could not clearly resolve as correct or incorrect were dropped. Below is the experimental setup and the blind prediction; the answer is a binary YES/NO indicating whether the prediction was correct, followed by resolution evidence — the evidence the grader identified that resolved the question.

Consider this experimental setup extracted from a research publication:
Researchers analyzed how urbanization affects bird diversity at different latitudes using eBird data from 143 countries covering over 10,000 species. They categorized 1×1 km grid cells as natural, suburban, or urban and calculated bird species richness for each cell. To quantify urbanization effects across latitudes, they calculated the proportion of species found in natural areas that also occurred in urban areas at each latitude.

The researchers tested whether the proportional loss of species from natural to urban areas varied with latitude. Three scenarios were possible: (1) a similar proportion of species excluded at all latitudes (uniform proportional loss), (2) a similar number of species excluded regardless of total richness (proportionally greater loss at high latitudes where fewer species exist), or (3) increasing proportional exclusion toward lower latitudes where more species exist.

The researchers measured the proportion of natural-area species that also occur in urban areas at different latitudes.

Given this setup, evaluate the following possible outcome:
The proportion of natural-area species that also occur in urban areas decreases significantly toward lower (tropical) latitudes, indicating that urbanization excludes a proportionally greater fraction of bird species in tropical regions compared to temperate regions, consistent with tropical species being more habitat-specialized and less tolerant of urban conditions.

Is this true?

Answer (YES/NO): YES